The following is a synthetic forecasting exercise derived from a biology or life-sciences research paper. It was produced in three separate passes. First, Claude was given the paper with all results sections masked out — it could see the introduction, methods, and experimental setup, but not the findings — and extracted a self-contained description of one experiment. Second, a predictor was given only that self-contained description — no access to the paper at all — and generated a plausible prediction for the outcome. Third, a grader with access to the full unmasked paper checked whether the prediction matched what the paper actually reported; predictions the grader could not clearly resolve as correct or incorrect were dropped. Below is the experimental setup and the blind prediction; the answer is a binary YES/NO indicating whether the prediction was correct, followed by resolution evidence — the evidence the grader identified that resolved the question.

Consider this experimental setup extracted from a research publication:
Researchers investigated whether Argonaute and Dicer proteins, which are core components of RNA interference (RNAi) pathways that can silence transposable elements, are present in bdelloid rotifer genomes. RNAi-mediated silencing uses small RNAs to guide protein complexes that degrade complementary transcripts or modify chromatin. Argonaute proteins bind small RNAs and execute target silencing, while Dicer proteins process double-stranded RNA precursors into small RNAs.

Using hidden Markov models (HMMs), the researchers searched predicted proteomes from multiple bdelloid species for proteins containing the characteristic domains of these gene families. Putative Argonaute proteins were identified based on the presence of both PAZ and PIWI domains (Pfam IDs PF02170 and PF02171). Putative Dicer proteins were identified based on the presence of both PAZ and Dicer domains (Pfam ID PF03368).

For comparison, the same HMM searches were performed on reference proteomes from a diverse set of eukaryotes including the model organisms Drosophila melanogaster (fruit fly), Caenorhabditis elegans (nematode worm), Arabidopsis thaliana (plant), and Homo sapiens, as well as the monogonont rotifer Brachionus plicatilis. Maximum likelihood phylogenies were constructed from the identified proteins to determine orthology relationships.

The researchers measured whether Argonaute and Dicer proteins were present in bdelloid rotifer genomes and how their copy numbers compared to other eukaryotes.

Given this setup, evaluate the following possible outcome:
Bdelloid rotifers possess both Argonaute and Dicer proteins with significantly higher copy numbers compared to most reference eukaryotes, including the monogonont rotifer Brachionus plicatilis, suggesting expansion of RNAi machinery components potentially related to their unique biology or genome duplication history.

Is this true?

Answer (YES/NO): NO